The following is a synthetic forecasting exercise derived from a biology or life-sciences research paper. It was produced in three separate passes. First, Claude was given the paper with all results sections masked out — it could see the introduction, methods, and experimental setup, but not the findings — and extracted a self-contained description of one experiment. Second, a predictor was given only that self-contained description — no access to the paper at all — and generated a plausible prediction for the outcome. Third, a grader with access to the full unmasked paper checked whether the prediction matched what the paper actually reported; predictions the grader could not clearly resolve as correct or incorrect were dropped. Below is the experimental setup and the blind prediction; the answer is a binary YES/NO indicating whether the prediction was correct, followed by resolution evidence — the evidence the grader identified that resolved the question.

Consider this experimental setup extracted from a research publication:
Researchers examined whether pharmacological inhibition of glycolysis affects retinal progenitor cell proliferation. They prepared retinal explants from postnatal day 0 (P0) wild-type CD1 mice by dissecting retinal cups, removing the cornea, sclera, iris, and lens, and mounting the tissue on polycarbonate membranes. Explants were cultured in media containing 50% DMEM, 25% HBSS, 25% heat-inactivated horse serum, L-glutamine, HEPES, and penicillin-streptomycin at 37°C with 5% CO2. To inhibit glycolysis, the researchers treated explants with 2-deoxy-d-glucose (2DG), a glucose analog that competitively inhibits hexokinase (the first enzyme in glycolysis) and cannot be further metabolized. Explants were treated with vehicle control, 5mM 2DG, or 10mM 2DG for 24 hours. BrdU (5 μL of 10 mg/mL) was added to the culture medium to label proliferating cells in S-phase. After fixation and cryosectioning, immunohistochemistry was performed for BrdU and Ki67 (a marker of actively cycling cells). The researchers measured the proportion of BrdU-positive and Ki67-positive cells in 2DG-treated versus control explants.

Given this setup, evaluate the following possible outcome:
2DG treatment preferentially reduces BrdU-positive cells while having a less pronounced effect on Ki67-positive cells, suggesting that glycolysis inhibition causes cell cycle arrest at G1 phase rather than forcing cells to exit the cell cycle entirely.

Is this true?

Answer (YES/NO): NO